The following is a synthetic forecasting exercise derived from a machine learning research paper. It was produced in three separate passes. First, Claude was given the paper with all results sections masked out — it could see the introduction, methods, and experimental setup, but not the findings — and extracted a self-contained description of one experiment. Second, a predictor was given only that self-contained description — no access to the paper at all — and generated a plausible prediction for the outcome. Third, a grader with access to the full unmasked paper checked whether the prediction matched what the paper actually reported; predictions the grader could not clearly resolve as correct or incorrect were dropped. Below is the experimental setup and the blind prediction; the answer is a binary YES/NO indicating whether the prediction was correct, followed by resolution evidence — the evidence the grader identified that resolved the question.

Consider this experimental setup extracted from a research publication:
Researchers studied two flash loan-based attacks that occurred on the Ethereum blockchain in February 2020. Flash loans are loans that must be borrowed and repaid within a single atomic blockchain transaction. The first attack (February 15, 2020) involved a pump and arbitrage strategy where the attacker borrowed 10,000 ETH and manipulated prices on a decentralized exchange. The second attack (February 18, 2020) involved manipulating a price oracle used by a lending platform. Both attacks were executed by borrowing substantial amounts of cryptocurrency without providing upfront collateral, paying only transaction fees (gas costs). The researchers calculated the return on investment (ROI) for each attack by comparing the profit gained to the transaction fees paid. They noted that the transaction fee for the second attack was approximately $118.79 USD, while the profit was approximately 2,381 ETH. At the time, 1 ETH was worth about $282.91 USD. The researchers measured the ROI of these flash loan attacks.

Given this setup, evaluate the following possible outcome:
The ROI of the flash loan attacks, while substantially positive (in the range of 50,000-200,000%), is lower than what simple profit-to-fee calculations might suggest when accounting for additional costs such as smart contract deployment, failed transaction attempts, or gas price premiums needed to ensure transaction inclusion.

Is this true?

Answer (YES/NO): NO